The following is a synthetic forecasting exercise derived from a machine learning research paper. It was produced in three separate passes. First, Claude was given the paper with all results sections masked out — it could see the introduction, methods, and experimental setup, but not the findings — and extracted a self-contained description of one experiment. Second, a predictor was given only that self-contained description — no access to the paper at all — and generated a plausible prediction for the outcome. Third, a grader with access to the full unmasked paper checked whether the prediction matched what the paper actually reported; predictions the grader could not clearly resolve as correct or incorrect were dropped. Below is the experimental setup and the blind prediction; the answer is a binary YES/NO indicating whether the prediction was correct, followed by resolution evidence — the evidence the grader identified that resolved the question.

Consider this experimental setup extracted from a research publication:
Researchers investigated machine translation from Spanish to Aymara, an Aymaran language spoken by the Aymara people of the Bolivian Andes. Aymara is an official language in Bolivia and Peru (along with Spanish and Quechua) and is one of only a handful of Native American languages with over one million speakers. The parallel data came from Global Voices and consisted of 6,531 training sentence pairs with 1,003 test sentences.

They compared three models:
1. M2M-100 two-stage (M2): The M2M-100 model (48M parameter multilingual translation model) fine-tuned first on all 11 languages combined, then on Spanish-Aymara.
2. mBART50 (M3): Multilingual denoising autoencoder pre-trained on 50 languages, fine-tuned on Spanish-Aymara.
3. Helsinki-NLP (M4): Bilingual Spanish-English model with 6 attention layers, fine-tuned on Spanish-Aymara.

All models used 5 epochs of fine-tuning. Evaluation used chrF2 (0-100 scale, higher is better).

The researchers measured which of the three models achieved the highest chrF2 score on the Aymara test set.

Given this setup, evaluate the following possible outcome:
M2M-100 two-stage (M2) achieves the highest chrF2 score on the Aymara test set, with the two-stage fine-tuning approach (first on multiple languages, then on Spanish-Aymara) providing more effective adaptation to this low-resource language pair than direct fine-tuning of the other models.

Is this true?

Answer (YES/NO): YES